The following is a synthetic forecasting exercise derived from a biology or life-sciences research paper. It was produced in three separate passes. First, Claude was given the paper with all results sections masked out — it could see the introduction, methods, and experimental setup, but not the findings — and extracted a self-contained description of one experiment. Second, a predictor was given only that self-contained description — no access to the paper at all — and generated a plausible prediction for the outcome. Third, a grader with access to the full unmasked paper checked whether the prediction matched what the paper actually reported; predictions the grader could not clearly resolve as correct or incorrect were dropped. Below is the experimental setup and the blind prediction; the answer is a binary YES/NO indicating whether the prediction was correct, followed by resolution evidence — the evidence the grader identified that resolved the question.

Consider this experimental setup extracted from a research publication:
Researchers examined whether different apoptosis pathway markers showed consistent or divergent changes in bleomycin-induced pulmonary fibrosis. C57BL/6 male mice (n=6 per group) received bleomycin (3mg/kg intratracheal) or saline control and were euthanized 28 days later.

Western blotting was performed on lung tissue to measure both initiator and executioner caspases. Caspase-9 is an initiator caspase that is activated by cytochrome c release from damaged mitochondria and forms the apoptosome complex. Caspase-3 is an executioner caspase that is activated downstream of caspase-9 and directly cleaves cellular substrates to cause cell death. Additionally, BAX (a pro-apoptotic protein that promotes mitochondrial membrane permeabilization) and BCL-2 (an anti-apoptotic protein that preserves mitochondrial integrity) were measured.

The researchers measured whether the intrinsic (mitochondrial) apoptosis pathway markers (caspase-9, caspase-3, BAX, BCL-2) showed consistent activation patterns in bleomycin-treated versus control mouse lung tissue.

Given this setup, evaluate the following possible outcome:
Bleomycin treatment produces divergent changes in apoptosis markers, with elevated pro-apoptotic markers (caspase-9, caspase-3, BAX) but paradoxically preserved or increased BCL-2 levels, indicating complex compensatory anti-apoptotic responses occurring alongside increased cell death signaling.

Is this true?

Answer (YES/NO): NO